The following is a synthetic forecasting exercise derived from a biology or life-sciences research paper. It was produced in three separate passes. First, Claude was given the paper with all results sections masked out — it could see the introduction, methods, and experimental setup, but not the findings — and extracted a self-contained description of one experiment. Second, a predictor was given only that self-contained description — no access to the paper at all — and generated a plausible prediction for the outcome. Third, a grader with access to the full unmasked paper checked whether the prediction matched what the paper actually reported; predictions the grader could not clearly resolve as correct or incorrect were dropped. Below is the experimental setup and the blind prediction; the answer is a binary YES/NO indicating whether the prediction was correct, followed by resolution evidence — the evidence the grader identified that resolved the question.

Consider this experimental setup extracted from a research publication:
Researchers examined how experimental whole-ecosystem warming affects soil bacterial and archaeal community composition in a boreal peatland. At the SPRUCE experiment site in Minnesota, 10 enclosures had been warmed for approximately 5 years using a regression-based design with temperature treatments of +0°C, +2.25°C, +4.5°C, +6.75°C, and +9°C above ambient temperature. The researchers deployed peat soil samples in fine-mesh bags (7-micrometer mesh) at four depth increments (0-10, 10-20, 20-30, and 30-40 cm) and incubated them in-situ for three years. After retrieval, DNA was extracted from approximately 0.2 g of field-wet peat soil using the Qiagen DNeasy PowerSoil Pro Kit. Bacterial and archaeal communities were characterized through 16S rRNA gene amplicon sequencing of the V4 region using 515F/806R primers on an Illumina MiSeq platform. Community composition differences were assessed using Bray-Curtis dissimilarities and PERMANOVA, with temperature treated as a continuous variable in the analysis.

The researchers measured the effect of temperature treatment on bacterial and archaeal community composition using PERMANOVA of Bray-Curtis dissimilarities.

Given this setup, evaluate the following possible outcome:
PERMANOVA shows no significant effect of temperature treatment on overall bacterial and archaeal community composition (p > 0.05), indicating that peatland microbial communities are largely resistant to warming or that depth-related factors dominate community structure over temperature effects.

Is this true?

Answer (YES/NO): NO